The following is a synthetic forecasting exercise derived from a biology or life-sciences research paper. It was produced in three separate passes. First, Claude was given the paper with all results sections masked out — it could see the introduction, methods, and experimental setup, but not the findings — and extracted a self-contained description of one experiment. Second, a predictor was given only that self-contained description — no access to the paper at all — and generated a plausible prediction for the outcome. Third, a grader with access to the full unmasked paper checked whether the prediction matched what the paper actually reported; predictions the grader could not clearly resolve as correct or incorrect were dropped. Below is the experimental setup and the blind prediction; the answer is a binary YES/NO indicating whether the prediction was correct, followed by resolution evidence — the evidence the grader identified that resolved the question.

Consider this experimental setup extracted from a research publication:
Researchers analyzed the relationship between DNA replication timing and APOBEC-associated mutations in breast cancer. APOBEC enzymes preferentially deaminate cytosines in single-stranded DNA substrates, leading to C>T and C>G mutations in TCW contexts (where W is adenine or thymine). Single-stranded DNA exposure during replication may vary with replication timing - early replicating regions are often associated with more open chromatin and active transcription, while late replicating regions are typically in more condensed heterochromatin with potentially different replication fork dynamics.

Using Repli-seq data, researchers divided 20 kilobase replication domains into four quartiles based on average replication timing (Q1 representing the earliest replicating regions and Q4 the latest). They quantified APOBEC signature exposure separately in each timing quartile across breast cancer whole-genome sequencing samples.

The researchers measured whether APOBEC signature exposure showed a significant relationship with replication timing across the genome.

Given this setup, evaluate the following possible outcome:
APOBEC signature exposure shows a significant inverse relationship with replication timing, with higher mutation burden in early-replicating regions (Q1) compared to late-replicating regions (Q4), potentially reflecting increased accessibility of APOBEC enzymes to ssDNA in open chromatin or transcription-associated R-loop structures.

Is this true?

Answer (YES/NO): NO